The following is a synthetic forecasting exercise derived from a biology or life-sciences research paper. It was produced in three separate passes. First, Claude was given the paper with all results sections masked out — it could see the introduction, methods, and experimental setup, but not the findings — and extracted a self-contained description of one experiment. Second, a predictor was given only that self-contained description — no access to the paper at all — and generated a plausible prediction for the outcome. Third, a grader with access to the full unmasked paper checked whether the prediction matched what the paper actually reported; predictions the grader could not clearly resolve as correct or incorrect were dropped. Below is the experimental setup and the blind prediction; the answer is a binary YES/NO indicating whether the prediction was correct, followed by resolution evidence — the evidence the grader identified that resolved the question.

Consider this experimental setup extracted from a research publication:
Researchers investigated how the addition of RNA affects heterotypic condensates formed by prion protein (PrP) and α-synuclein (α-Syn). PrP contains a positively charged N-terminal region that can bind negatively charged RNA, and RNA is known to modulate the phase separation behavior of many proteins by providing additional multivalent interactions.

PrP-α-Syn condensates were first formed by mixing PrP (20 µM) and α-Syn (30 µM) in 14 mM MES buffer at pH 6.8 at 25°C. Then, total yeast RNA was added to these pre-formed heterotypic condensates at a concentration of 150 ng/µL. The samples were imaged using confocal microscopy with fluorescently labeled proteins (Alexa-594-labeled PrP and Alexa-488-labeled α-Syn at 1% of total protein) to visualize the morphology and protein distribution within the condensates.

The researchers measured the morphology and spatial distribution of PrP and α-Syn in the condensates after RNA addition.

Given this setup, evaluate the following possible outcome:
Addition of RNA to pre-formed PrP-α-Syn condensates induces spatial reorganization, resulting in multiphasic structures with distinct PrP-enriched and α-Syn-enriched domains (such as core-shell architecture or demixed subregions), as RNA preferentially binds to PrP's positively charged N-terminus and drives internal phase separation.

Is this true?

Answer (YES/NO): NO